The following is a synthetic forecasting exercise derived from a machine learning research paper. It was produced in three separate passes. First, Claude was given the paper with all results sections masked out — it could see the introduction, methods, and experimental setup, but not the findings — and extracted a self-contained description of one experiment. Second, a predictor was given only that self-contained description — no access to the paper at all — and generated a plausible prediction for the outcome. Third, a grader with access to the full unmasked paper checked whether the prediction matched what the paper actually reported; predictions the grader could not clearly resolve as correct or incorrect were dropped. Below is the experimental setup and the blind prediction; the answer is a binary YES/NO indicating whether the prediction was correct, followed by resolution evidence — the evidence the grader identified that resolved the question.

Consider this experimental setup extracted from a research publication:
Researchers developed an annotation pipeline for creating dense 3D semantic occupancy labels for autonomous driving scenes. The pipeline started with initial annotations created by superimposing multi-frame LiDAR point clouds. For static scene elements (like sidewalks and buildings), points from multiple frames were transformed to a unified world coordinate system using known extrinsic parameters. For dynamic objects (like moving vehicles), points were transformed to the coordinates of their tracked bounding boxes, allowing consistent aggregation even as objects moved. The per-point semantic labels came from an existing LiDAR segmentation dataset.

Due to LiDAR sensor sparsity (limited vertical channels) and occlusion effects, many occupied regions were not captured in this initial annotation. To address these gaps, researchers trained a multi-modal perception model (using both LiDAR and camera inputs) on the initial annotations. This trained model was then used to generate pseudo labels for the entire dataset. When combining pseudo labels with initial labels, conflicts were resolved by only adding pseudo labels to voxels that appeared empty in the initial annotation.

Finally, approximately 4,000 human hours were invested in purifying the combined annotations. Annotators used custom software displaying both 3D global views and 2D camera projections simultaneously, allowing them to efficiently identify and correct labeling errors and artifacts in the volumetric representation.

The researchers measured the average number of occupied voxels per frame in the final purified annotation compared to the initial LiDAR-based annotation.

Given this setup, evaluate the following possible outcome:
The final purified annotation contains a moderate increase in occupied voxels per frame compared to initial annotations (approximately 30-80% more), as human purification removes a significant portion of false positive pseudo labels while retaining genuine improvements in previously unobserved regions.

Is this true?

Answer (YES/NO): NO